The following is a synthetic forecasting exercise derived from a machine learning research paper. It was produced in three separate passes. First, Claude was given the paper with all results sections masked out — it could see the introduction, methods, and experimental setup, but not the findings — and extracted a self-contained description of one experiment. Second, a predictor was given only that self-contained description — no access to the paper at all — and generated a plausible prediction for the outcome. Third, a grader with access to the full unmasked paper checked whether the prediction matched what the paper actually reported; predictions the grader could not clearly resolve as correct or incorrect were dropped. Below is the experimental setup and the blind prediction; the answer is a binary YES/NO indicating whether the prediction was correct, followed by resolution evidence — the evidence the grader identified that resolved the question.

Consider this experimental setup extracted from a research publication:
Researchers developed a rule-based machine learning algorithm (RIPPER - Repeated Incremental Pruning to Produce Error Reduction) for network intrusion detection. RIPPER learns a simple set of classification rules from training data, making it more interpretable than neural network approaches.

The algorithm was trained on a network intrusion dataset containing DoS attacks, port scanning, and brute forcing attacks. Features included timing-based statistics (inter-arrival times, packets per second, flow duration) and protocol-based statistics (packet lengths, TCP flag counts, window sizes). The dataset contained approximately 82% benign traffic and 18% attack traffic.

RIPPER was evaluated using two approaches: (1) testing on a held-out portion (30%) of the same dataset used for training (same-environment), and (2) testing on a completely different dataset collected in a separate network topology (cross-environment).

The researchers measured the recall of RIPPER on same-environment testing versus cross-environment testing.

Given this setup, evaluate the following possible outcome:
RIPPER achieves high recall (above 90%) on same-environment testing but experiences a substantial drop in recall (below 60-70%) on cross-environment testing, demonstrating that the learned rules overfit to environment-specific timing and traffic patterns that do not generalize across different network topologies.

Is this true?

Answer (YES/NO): NO